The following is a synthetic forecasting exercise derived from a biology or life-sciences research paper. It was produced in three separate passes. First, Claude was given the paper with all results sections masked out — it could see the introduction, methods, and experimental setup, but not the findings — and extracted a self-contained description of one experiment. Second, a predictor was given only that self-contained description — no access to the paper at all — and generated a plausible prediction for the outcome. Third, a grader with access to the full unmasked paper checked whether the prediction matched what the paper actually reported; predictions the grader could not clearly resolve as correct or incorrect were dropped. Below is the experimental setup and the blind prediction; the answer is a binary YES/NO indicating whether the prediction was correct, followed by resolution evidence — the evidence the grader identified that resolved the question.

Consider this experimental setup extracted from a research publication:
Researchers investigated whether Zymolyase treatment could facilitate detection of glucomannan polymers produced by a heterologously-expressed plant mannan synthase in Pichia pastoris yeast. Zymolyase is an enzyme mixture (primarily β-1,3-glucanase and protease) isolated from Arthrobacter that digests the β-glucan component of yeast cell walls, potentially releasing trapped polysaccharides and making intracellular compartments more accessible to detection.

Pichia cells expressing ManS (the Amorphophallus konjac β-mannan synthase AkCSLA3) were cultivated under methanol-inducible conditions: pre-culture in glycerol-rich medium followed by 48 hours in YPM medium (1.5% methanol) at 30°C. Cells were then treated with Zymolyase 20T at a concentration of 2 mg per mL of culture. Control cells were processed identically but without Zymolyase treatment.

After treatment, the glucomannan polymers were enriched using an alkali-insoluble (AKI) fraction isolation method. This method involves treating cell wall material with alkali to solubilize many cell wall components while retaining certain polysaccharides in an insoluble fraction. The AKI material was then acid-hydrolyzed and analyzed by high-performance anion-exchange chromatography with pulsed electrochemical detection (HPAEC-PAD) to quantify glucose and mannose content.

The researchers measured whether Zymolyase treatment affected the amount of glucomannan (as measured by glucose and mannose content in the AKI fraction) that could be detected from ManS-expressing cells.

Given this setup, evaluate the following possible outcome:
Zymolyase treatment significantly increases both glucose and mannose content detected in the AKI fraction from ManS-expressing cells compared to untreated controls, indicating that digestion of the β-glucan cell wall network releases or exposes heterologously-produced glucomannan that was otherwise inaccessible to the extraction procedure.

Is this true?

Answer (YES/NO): NO